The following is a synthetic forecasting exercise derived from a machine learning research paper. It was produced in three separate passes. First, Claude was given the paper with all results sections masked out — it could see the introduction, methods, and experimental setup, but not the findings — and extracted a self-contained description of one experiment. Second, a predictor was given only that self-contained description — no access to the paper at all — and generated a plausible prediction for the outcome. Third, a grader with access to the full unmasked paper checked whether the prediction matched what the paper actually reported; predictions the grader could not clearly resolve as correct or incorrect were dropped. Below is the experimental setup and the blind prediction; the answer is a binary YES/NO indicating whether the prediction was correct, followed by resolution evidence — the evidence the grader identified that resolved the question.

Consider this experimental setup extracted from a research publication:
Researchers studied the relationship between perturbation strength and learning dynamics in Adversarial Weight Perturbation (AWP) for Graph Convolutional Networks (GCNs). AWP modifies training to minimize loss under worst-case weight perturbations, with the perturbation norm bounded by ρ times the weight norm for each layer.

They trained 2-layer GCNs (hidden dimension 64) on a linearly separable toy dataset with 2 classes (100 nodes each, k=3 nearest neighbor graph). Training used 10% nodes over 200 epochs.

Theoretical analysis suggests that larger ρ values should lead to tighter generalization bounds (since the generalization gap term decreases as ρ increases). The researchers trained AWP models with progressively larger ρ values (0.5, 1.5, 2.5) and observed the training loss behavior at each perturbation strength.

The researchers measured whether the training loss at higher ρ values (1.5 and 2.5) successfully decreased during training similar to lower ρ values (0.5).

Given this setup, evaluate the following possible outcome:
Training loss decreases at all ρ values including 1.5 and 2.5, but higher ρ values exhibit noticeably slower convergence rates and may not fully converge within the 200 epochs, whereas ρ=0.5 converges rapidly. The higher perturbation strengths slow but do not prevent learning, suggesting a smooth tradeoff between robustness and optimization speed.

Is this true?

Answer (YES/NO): NO